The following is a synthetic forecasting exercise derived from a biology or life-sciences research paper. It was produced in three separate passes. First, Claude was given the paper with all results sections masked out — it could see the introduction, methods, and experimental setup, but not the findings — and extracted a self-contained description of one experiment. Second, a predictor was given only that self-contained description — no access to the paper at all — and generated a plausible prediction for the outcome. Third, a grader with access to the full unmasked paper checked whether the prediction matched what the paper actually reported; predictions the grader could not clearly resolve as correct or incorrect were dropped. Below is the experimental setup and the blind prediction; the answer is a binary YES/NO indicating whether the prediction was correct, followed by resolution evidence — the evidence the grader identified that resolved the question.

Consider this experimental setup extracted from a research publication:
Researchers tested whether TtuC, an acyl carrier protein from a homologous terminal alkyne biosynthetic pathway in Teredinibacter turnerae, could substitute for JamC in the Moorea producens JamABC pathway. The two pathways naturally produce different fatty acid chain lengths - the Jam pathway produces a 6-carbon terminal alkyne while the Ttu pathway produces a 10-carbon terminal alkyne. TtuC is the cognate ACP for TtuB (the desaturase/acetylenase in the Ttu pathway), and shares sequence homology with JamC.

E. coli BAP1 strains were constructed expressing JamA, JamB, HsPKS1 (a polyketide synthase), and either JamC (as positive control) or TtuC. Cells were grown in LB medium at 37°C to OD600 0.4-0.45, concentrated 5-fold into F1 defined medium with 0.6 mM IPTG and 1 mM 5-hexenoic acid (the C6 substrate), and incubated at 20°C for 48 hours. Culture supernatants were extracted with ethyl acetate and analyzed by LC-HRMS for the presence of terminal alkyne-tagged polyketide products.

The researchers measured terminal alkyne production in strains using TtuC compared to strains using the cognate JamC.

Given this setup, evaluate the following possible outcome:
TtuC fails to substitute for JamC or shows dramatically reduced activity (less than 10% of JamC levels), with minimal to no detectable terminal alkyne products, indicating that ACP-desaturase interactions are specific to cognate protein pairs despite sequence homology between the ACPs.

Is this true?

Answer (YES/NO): NO